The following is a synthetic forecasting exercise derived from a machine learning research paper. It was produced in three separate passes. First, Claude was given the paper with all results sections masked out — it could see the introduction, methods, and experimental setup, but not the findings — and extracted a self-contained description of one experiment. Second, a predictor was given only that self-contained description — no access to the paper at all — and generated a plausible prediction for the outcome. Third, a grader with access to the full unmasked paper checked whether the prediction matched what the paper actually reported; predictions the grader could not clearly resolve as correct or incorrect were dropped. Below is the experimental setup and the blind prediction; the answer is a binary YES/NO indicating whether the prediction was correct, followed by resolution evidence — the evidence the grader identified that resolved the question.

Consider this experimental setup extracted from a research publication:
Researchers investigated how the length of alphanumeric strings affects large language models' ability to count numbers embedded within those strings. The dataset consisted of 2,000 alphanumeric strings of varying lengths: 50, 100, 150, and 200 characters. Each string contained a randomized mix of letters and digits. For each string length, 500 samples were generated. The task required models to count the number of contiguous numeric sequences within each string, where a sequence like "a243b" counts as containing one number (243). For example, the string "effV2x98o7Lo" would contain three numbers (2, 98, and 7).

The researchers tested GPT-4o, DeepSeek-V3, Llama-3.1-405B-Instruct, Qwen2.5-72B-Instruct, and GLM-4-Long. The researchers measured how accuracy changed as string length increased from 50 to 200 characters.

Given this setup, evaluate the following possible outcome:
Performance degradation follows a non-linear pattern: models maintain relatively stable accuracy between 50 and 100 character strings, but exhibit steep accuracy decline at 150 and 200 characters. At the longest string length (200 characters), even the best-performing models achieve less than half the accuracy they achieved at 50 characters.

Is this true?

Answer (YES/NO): NO